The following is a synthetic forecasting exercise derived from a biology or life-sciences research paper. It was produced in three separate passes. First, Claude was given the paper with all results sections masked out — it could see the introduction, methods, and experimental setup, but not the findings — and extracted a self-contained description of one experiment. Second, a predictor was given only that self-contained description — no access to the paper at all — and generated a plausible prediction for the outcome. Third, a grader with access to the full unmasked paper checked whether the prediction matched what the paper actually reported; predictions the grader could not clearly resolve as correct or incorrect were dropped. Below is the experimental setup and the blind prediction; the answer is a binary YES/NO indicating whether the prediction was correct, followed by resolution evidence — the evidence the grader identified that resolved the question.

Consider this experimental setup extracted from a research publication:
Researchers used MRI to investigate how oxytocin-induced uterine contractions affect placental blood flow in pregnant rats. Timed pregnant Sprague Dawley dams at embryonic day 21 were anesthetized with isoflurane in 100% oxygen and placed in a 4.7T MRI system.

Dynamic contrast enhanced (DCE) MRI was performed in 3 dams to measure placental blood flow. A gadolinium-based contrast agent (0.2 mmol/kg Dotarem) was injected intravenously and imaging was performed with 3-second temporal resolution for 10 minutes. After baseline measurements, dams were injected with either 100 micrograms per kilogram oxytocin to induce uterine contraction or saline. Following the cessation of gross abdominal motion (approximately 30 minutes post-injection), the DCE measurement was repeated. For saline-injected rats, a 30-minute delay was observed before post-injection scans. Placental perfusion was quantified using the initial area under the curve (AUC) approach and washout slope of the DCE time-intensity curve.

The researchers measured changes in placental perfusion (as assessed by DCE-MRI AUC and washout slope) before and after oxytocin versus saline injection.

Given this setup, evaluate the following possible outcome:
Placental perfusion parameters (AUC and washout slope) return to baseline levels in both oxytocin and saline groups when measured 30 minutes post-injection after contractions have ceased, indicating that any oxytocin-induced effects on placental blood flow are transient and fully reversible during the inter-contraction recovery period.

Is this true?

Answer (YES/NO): NO